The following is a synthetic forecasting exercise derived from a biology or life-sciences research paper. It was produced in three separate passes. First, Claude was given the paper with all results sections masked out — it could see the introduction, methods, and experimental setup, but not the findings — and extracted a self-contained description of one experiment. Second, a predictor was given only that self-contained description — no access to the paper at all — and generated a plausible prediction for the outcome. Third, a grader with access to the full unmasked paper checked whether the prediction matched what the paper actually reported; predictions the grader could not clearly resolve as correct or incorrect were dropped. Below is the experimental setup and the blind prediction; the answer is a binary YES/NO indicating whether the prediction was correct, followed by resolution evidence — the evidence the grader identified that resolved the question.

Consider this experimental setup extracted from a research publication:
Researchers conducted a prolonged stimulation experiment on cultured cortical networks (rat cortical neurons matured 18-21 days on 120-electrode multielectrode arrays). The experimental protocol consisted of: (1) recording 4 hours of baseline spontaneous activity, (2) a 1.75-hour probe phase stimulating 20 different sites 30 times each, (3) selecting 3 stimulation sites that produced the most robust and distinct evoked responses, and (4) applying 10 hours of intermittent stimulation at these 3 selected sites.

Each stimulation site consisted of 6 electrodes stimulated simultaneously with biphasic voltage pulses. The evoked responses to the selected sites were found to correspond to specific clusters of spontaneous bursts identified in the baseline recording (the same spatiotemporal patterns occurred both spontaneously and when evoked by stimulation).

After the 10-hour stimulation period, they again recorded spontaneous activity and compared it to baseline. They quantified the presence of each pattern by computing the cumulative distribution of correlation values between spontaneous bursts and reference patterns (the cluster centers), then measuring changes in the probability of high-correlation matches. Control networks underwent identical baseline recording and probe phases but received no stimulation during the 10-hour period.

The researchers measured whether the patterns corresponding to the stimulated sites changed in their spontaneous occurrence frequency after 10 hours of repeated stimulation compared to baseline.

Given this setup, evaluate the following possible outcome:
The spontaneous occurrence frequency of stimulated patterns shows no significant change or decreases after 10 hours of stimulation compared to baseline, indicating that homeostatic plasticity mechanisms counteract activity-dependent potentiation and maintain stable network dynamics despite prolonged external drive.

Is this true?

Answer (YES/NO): NO